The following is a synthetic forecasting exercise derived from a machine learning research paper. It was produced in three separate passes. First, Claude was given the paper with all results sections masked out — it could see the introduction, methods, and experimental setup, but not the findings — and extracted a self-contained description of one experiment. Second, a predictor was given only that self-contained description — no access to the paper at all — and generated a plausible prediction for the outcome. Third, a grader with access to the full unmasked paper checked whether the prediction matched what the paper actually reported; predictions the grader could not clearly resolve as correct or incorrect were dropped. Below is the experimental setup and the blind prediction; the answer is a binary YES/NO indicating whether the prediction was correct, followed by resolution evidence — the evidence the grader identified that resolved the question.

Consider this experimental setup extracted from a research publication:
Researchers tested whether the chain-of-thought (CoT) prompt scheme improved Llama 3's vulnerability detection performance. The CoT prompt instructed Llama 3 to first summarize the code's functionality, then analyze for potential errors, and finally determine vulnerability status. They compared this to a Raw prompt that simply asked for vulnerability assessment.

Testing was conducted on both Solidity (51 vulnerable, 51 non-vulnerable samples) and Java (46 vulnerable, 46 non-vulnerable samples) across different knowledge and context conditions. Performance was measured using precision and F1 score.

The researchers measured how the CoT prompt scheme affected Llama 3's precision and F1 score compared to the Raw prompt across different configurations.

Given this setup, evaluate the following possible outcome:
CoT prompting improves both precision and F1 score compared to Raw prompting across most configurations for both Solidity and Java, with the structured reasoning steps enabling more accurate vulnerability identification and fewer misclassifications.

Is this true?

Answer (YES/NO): NO